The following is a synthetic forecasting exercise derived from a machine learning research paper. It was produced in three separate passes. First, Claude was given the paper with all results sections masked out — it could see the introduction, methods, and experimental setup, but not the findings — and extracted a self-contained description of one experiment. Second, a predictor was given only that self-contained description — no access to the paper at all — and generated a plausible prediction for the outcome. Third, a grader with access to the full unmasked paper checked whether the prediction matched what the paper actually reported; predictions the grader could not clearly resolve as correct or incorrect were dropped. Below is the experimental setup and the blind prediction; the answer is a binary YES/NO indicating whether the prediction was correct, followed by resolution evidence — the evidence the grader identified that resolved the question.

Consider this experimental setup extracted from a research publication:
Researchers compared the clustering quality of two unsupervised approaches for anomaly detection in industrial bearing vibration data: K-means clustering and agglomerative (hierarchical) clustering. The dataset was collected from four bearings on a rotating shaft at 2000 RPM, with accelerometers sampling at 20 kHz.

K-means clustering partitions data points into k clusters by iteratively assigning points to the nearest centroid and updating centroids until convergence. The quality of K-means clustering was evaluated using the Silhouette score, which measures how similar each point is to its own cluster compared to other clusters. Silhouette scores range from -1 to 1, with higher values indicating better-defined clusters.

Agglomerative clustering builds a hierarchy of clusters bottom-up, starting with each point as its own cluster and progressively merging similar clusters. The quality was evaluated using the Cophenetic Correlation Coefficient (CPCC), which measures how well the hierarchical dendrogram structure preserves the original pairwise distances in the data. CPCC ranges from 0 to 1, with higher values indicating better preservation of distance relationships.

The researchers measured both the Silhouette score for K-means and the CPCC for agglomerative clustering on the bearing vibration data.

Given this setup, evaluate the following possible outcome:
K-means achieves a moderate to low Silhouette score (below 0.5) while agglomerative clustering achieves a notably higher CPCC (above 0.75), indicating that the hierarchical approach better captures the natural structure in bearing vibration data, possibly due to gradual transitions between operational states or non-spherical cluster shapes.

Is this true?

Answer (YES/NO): YES